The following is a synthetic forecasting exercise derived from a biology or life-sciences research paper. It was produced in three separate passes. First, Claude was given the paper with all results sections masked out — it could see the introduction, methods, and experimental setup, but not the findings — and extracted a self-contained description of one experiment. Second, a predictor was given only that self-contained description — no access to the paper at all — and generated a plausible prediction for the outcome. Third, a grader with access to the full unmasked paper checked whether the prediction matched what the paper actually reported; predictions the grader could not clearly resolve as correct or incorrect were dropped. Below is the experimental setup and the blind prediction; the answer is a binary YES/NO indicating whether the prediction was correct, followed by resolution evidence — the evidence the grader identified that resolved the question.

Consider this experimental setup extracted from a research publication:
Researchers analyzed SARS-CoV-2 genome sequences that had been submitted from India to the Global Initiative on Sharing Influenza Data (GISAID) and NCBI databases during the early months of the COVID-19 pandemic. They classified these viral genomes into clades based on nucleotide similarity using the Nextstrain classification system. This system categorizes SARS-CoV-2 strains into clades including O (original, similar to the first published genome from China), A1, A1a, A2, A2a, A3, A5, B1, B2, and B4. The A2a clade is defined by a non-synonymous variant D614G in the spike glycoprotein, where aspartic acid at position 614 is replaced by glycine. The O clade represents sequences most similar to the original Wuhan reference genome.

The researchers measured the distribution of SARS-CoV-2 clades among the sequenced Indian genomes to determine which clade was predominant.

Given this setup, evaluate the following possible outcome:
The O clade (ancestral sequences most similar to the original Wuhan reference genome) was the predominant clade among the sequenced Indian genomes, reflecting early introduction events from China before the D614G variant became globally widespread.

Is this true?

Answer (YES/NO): NO